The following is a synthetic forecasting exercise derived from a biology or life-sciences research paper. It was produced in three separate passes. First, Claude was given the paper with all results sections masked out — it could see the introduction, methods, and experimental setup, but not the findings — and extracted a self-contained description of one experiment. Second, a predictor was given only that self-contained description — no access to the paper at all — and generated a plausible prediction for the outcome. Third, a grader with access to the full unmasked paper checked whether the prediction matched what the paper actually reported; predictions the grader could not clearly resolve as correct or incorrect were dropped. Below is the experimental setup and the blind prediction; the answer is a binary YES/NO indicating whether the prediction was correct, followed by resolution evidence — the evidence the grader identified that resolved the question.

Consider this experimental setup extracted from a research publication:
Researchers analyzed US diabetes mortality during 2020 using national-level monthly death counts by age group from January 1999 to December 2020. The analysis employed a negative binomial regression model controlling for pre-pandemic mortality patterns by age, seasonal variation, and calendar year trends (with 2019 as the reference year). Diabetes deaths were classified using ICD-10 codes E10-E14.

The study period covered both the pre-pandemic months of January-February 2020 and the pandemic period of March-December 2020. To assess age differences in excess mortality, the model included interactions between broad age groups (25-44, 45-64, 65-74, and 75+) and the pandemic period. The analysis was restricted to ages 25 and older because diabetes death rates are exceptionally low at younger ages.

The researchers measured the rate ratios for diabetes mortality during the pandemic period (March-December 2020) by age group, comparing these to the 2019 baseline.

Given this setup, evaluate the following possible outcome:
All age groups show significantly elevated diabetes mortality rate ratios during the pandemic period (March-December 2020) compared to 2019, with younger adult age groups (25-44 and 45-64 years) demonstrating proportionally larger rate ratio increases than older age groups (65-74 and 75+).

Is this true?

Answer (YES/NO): NO